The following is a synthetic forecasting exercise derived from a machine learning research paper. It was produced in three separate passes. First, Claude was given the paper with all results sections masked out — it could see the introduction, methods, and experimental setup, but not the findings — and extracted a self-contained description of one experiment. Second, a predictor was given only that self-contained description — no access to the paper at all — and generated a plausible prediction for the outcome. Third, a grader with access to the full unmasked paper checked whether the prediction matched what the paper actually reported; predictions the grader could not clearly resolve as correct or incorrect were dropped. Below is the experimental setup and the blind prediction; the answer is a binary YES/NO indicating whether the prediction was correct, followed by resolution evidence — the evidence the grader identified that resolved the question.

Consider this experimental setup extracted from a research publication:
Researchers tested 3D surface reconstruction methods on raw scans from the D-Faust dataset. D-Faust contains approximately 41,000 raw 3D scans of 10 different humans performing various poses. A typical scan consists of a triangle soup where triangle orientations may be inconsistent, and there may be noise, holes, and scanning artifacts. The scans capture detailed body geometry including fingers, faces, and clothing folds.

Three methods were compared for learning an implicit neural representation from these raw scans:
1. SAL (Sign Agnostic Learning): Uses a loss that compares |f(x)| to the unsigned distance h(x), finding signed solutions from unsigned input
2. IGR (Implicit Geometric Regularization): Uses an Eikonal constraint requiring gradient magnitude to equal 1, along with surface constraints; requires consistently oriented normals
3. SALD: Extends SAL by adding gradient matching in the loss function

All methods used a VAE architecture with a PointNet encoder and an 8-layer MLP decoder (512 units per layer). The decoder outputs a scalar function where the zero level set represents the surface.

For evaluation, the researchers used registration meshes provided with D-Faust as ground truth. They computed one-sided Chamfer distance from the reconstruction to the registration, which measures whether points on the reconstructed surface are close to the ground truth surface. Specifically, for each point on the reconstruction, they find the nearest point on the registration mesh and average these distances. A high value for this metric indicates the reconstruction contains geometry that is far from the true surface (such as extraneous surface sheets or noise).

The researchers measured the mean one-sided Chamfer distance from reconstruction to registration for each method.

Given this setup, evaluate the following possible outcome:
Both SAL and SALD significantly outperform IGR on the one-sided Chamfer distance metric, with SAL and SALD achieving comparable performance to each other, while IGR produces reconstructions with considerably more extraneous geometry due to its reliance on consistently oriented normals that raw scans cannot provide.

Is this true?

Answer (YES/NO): NO